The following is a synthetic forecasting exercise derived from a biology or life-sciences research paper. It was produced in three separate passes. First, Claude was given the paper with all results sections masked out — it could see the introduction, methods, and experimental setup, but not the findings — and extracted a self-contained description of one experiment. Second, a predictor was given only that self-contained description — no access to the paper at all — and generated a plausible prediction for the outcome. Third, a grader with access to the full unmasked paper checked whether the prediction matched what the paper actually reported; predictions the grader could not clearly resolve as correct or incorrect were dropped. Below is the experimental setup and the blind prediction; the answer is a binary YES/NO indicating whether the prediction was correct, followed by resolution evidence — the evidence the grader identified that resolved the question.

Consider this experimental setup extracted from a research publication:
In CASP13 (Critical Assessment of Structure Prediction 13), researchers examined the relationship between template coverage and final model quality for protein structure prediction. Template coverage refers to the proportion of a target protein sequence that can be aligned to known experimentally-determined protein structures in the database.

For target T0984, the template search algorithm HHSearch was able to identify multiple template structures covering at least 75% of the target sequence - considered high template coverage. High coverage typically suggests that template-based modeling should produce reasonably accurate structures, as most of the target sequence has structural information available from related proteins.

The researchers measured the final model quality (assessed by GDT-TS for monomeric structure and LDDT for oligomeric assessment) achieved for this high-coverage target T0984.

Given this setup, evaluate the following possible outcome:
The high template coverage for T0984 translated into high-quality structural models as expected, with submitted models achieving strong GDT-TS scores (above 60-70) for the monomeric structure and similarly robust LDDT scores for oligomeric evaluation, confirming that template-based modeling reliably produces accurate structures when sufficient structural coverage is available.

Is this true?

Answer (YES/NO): NO